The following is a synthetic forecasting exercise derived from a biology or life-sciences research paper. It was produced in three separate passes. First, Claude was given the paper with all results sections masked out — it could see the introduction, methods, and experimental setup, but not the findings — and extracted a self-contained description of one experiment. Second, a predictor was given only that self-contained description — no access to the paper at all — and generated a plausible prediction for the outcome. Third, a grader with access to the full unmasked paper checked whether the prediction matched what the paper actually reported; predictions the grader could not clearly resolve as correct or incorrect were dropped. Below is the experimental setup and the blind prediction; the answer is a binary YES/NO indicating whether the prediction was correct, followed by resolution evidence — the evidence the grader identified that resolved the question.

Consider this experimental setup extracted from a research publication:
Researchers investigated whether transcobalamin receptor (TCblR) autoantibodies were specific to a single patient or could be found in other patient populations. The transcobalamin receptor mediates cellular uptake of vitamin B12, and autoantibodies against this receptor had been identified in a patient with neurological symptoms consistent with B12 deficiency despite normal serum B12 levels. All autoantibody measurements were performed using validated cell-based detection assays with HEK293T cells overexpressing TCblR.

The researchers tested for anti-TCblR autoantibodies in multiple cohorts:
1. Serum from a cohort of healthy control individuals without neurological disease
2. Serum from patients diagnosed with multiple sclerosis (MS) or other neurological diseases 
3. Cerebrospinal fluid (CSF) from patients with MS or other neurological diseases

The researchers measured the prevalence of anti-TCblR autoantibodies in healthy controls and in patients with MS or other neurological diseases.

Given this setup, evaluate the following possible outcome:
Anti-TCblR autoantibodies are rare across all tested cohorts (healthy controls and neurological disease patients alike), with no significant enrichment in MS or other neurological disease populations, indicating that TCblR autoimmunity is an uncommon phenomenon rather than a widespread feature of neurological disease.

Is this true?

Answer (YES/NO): YES